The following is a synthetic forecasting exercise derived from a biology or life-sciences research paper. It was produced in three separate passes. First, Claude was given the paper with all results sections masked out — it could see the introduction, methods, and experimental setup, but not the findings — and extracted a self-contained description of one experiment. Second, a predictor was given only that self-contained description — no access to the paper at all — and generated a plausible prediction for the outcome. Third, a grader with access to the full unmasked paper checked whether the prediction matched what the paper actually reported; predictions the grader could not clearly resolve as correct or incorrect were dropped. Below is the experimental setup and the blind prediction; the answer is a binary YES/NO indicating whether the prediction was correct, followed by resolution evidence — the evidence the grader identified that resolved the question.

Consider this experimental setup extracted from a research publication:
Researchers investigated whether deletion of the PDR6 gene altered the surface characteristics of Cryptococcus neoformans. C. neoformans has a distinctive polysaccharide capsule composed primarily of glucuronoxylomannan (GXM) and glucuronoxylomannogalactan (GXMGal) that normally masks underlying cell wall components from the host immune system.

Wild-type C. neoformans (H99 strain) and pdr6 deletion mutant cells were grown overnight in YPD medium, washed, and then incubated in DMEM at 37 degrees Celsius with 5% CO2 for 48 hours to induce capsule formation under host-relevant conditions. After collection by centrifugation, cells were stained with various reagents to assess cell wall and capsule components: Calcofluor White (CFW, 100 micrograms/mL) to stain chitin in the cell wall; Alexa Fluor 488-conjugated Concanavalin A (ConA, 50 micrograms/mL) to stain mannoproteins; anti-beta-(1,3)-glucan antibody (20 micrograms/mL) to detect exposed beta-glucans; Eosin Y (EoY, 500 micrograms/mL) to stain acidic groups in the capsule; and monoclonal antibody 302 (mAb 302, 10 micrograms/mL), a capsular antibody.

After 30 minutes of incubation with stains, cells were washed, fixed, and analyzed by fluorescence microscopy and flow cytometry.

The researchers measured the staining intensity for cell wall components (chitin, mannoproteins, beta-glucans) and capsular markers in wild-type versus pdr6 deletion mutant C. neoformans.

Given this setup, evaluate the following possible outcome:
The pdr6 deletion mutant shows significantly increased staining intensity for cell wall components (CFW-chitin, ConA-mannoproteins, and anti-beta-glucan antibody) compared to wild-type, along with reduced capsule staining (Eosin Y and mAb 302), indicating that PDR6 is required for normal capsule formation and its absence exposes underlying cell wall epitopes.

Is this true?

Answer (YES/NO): NO